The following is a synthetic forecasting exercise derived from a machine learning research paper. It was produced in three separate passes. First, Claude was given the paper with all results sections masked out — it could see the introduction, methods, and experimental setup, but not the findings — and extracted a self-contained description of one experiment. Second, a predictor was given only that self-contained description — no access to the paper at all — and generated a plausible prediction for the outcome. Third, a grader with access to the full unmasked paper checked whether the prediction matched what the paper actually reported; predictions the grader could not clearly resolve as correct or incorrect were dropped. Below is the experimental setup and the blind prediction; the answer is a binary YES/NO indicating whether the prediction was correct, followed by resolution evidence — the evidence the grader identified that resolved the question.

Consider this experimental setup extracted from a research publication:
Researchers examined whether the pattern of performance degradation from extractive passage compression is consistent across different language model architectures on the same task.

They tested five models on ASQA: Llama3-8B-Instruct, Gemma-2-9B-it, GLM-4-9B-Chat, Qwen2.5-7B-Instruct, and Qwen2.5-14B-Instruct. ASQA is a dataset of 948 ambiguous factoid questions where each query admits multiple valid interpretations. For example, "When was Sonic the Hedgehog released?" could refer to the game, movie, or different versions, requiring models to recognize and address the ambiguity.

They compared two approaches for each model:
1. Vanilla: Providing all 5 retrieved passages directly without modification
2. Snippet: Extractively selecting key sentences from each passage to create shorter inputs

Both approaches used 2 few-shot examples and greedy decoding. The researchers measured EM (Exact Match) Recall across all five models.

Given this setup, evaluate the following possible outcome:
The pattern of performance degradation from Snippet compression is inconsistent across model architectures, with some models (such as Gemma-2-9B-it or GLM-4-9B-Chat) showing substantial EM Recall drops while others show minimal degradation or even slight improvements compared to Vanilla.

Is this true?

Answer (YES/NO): NO